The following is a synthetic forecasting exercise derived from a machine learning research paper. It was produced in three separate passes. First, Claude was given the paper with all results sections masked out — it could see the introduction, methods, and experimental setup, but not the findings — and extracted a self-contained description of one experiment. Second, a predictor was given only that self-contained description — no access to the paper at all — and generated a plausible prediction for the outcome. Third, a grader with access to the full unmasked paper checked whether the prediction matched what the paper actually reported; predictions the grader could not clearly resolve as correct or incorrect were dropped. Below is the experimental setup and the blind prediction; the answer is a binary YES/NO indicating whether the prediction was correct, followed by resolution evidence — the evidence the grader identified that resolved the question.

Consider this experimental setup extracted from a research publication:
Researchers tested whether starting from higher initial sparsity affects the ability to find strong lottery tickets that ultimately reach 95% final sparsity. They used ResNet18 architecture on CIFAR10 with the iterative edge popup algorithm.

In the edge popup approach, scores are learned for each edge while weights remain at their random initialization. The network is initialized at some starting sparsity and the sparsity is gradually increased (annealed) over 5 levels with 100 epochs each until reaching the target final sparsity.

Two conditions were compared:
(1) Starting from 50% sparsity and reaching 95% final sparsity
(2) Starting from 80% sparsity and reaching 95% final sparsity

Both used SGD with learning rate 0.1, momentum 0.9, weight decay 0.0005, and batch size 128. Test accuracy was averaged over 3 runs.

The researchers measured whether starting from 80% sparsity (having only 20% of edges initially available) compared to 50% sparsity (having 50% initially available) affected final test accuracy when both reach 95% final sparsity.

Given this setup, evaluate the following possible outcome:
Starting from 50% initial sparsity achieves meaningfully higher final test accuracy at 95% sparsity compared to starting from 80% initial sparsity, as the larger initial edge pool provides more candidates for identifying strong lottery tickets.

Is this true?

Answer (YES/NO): NO